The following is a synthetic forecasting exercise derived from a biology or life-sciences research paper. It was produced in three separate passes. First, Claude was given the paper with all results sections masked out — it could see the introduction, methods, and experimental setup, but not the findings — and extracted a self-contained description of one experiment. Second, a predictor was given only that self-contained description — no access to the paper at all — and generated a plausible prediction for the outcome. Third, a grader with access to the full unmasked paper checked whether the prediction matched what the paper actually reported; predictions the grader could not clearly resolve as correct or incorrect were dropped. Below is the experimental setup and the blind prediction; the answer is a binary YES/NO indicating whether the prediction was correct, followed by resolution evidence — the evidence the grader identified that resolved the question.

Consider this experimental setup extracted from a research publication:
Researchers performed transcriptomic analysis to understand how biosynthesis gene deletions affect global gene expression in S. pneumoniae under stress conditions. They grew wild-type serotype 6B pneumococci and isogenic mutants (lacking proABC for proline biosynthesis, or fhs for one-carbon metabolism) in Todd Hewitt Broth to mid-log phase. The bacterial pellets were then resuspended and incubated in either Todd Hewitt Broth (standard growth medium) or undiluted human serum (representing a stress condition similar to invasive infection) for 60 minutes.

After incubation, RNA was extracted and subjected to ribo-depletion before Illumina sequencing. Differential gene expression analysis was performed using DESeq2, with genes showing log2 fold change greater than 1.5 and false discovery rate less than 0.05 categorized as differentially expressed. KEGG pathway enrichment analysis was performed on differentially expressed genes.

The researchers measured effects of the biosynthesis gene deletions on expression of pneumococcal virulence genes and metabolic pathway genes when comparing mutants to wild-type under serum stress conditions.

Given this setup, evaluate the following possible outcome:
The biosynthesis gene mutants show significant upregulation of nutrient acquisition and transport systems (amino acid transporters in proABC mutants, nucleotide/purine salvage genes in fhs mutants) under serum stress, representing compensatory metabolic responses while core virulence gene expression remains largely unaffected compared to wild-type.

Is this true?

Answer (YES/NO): NO